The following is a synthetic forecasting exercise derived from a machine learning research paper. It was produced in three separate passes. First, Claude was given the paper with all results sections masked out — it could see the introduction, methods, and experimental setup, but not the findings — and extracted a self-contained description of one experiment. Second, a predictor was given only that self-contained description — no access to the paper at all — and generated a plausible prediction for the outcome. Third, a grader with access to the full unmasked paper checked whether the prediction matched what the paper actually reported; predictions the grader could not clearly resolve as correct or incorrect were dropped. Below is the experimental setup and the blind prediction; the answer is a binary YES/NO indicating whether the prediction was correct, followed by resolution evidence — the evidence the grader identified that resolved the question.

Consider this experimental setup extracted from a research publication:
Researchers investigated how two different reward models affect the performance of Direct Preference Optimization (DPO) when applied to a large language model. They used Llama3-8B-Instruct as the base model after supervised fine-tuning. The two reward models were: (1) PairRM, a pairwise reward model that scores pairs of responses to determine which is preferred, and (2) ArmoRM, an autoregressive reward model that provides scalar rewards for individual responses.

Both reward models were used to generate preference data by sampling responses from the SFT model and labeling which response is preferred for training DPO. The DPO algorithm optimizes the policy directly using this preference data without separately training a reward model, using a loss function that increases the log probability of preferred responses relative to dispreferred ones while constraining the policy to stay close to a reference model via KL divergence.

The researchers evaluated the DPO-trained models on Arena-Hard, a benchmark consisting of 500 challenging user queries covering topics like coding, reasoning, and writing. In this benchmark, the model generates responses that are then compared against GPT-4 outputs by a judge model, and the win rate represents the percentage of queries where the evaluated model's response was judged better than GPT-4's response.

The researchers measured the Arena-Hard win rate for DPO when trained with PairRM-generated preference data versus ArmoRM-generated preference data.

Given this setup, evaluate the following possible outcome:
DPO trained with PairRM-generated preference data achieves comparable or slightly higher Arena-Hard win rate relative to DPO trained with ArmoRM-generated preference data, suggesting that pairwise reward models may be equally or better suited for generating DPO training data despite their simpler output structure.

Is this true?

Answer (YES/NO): NO